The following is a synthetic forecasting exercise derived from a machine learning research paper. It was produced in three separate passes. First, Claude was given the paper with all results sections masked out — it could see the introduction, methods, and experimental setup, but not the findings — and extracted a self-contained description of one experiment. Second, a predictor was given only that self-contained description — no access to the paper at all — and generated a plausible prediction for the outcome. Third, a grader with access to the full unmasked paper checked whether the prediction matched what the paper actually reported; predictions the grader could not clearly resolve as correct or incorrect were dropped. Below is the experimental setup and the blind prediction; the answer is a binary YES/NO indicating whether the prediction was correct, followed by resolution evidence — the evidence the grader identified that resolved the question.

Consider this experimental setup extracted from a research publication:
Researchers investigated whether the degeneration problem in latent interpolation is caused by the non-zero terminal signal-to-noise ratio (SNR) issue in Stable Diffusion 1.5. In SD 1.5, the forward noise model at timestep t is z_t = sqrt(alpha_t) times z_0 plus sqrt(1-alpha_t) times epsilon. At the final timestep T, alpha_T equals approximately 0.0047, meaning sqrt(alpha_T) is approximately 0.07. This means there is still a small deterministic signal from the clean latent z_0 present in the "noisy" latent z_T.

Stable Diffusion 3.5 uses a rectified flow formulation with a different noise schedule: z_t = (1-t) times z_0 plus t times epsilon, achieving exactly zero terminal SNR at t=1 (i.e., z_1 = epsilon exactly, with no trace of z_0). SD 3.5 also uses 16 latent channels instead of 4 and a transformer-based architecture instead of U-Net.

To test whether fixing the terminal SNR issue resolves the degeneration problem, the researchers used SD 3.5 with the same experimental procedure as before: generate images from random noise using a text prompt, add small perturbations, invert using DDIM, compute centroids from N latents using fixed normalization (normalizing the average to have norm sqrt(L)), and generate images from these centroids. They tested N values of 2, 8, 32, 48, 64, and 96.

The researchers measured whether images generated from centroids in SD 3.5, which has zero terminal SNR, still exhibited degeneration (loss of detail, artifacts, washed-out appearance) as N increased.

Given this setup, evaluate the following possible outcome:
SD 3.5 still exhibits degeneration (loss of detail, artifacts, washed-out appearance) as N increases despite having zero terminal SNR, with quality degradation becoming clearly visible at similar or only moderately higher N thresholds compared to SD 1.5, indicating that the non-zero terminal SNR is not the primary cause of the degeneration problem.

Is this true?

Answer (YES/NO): YES